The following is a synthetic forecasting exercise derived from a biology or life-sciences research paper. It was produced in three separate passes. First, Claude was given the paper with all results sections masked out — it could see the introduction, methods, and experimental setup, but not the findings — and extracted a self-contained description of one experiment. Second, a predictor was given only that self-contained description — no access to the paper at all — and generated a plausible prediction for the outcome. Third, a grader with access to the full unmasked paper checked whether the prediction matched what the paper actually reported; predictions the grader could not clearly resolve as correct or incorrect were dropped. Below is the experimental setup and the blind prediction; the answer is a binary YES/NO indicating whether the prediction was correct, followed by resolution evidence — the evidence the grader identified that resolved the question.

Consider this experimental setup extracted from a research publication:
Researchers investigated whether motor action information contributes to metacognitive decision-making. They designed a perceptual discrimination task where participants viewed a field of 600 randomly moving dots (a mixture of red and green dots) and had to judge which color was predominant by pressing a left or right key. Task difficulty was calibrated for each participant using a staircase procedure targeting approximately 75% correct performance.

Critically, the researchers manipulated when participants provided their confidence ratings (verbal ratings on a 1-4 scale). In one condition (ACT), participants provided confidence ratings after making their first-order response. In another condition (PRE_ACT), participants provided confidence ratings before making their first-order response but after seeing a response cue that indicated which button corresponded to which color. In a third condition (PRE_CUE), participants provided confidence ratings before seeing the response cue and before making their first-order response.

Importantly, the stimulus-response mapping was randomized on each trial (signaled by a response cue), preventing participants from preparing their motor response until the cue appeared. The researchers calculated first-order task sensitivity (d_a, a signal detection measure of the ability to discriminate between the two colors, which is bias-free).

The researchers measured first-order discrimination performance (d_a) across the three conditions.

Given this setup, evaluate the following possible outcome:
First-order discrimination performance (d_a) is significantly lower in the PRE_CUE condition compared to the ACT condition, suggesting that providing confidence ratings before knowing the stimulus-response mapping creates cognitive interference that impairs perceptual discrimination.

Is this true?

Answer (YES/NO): NO